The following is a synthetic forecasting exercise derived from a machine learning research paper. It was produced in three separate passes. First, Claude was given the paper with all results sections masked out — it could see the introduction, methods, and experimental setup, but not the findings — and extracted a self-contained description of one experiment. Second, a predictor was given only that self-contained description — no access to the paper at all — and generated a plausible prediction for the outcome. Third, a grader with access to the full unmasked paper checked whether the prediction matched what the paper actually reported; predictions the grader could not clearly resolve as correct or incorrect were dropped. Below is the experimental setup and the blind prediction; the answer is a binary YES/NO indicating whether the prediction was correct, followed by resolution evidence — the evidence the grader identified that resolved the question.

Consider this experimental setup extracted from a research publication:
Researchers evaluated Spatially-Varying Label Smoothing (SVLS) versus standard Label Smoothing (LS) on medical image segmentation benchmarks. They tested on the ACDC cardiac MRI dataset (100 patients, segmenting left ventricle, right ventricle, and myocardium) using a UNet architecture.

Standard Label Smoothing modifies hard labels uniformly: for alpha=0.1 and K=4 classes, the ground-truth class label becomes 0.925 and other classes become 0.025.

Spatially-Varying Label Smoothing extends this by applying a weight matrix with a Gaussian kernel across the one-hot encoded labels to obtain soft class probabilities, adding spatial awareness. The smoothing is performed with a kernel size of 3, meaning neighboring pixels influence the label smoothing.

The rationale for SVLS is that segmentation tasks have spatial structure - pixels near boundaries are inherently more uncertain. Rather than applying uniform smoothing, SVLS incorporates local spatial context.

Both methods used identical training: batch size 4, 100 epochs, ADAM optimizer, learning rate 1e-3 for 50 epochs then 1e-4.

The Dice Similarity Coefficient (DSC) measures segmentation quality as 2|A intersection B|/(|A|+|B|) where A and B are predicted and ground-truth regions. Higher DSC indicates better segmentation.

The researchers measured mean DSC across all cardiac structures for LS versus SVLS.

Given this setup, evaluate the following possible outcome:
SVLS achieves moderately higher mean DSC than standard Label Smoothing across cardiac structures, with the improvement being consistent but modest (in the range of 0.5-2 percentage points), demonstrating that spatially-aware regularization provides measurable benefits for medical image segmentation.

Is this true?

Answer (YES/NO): NO